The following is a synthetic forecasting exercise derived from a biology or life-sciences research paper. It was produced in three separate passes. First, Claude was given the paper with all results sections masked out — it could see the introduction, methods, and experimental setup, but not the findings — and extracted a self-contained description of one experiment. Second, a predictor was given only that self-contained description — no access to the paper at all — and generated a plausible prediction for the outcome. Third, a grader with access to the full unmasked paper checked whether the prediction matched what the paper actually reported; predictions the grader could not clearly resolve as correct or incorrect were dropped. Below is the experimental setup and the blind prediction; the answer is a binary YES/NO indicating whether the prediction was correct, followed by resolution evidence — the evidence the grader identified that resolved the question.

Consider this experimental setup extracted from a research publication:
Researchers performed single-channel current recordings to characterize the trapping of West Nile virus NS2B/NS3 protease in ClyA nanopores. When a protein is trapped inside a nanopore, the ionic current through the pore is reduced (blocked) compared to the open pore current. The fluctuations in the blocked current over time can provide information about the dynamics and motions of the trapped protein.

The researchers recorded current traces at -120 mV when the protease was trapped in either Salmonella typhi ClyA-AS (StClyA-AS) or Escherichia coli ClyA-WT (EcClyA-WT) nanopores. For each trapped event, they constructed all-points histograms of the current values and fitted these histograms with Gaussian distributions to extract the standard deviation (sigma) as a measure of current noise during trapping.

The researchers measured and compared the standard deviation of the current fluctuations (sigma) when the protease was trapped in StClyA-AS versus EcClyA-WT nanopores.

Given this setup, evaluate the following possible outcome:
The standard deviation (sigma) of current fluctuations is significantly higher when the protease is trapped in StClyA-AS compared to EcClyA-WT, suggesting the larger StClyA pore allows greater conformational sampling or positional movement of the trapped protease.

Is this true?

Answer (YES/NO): YES